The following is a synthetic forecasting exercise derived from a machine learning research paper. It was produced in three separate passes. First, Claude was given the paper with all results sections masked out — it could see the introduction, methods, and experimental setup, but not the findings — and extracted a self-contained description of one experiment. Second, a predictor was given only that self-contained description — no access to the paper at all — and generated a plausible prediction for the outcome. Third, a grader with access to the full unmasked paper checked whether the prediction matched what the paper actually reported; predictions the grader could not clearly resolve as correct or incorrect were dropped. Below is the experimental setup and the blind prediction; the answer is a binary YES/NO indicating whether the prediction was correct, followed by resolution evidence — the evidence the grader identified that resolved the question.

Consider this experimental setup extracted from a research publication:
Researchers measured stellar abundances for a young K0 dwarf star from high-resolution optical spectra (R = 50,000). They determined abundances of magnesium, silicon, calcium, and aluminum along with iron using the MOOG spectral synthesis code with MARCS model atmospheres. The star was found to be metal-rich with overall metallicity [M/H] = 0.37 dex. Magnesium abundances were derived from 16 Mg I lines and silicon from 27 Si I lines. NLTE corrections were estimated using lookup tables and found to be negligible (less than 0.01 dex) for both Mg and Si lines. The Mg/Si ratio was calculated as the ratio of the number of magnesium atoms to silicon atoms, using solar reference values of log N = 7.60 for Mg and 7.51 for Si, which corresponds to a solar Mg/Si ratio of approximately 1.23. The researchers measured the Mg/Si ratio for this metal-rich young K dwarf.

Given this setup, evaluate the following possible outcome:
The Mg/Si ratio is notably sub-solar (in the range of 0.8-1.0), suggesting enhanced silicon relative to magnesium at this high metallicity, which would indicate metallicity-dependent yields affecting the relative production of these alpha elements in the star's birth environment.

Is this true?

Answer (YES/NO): NO